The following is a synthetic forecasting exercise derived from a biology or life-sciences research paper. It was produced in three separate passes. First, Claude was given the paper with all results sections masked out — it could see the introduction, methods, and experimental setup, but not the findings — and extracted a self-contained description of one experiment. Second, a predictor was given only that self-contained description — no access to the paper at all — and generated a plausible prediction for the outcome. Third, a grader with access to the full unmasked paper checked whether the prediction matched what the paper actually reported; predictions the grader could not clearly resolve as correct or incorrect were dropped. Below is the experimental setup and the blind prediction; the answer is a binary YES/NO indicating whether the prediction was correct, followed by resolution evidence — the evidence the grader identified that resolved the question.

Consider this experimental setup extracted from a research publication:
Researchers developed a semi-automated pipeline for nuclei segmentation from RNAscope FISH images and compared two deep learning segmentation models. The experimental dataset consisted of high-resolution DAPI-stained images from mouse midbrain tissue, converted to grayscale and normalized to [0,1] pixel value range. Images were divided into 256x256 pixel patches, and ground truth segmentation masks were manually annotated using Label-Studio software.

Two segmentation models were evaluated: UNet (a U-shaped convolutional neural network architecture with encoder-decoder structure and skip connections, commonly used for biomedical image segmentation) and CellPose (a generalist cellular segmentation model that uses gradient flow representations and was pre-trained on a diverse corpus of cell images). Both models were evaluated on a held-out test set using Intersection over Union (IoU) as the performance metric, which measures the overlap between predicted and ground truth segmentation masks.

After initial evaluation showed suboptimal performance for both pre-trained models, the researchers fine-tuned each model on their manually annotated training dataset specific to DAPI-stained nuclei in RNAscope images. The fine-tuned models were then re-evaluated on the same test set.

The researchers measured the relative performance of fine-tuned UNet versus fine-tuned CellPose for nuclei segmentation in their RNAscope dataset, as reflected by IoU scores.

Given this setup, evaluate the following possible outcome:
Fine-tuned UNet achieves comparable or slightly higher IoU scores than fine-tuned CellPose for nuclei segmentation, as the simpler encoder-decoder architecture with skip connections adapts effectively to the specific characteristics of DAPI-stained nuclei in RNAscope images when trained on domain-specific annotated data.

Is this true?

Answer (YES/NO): NO